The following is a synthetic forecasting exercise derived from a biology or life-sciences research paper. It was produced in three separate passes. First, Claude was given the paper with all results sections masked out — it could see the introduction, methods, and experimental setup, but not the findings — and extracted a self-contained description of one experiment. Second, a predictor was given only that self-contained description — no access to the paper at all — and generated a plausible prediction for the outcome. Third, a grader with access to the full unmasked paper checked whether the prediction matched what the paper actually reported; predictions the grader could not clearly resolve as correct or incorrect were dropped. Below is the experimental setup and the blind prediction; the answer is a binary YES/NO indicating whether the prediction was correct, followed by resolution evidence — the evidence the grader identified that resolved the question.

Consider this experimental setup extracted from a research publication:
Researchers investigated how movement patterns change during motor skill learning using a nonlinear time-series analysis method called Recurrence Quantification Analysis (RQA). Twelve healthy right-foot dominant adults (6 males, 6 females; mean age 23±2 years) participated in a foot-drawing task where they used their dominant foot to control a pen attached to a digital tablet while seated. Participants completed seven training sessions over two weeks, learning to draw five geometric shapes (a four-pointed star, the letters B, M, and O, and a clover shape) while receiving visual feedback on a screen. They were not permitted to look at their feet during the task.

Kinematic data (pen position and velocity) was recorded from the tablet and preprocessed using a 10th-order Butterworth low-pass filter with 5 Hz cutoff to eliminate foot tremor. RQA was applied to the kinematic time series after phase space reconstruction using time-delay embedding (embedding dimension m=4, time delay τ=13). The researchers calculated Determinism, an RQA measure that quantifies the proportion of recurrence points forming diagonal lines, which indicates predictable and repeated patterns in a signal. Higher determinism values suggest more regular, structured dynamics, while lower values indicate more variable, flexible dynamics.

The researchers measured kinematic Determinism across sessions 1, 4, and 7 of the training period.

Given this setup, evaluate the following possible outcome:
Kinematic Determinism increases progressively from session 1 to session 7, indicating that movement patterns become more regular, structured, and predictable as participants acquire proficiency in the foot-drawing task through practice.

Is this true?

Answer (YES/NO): NO